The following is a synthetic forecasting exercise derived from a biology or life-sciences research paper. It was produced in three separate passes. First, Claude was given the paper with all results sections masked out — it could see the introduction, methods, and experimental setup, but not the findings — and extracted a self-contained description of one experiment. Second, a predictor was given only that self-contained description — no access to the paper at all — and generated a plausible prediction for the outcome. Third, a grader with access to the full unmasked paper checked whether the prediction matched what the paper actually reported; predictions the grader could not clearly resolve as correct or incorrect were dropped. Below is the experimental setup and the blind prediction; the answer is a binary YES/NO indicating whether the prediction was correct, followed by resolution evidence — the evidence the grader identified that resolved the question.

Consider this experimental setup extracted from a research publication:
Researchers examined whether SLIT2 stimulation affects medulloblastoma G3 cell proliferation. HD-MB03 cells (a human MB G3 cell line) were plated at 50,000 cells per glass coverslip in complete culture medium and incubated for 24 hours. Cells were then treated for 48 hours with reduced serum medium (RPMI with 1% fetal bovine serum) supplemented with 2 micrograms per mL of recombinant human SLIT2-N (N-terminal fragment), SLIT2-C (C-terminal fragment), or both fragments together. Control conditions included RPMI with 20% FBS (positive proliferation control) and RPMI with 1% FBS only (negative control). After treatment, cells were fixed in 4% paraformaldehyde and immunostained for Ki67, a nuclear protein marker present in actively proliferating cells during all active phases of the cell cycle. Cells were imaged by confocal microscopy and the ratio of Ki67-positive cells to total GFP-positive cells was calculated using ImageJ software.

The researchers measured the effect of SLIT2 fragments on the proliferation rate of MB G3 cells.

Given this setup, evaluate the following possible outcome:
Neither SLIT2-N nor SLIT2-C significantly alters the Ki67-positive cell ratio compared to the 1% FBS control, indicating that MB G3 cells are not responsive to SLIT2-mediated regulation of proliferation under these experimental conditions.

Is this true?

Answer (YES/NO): YES